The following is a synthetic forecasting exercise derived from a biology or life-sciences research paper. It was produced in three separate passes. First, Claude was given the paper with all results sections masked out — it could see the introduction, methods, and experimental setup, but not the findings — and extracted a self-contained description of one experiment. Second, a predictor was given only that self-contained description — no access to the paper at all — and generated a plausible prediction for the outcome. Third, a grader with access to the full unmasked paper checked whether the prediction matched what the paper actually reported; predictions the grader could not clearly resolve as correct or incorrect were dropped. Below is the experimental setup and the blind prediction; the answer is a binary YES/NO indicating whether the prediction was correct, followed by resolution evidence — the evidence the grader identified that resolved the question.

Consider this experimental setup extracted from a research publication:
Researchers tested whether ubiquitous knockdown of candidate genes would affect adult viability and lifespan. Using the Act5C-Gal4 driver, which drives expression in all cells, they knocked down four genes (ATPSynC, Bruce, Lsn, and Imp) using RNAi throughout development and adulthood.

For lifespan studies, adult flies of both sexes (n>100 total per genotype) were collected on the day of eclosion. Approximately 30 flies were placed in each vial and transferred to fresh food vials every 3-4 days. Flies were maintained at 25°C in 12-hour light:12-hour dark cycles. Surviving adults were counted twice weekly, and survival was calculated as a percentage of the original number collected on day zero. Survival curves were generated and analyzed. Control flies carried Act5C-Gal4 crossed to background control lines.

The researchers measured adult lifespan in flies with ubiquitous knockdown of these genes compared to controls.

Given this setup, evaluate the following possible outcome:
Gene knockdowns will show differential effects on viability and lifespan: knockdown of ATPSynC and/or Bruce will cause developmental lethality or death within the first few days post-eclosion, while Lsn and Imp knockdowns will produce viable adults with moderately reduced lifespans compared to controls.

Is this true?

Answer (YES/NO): NO